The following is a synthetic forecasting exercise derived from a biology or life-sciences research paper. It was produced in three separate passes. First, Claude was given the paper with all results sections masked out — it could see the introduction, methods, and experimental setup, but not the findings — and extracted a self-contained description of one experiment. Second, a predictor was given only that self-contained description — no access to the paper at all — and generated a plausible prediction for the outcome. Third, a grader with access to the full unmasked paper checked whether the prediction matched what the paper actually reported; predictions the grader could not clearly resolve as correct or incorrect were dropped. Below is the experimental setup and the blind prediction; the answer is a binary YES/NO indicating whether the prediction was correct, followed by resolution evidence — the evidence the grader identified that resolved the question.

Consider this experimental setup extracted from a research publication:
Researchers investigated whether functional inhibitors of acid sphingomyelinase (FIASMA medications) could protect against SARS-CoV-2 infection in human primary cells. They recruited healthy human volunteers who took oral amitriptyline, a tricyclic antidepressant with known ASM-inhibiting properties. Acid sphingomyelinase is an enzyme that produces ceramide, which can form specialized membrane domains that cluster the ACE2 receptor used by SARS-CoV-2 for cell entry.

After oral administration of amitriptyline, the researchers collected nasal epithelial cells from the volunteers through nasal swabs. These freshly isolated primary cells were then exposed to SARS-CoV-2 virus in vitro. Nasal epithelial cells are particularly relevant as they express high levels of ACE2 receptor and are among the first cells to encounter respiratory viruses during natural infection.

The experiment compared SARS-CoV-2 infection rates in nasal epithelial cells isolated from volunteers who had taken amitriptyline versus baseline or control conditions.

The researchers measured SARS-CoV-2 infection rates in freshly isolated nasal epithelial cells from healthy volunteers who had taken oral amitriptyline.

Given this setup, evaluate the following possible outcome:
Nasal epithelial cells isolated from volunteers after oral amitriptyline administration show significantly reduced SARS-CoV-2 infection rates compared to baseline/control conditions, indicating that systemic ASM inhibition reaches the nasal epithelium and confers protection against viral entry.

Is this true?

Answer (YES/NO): YES